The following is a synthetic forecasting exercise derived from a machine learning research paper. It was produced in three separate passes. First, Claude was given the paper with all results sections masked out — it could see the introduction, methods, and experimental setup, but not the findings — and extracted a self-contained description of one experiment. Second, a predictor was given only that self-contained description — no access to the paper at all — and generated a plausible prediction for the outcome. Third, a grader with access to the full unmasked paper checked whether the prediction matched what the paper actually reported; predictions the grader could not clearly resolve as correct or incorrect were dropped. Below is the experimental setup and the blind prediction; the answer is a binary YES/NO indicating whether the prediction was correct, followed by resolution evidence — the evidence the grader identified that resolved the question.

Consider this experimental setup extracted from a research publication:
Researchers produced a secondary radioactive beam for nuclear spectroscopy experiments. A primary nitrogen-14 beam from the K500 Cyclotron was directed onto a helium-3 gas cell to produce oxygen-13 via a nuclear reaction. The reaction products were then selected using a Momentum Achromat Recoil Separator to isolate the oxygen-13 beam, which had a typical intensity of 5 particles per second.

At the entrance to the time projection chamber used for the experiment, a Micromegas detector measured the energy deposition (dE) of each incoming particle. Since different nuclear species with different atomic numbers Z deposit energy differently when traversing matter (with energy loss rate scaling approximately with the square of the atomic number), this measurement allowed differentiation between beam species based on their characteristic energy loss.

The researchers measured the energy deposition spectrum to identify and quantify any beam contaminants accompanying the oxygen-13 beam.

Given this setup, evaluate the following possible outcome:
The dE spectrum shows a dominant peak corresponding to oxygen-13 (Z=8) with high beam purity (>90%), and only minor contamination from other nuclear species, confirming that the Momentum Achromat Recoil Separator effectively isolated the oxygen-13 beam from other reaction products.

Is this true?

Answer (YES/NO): NO